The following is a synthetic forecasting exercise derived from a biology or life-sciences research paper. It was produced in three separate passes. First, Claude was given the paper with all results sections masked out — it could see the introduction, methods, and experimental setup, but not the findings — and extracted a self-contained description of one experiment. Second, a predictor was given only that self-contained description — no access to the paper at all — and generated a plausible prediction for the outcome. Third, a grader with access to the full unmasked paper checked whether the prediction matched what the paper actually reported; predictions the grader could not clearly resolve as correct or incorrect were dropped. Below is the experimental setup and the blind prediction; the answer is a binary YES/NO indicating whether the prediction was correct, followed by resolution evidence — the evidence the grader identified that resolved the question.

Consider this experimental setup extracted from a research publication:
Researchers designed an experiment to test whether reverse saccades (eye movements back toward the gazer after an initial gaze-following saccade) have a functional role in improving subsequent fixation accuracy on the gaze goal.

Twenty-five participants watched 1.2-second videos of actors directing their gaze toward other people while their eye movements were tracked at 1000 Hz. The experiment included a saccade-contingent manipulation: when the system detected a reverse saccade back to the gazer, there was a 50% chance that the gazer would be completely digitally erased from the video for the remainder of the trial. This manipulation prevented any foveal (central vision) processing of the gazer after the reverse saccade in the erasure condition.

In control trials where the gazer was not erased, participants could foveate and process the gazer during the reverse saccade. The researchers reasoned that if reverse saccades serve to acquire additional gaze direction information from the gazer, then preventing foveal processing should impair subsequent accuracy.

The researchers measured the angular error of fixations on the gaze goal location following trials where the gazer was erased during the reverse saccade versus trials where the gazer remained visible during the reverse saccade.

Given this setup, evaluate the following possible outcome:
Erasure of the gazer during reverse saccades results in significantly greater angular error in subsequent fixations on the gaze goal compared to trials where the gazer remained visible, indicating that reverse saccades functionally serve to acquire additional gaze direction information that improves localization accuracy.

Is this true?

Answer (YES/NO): YES